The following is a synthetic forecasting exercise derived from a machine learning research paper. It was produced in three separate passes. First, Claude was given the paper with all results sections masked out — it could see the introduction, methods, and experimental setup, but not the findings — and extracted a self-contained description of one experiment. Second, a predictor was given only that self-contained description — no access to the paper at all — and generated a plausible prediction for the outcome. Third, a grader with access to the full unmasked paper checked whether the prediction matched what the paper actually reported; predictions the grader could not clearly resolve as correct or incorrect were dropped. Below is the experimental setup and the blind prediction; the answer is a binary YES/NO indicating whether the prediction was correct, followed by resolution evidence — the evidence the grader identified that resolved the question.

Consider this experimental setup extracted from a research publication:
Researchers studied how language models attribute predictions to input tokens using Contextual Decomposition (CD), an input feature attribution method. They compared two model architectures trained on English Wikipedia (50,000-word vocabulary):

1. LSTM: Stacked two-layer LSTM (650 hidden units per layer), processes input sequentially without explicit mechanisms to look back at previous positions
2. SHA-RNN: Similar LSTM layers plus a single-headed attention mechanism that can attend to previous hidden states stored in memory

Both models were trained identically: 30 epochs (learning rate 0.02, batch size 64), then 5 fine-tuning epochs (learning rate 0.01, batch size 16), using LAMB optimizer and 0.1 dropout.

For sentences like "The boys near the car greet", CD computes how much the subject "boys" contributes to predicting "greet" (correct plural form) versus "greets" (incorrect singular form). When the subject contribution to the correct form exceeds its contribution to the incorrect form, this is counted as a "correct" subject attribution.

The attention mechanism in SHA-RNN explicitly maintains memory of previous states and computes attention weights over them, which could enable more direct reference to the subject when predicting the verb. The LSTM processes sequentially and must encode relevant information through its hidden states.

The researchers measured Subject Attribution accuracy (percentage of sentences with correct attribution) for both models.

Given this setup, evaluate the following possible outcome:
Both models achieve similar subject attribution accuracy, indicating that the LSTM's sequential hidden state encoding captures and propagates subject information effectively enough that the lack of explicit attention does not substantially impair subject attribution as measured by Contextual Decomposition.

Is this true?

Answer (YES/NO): NO